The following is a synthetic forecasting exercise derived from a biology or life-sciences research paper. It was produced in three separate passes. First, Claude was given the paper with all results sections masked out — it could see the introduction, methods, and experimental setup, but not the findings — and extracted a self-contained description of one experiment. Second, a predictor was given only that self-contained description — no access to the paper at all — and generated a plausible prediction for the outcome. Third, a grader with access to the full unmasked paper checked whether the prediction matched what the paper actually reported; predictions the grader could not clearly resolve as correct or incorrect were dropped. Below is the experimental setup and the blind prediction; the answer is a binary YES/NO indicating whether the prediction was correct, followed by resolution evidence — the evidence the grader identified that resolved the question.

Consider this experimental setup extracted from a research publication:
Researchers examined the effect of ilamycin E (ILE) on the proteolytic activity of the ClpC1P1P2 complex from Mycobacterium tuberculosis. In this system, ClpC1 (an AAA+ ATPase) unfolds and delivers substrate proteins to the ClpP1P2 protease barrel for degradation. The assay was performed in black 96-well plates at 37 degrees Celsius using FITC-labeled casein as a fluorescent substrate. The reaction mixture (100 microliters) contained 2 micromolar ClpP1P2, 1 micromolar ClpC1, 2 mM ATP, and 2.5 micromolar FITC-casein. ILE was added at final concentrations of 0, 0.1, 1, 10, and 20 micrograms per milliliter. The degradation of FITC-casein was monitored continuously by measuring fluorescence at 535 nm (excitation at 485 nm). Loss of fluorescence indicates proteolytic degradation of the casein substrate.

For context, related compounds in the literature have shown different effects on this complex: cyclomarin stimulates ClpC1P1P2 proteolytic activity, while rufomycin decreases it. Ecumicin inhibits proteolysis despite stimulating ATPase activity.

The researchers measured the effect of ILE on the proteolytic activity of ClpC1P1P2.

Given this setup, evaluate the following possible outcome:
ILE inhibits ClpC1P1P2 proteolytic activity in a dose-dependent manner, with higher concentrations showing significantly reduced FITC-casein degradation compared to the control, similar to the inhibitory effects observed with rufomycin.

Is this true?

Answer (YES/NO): YES